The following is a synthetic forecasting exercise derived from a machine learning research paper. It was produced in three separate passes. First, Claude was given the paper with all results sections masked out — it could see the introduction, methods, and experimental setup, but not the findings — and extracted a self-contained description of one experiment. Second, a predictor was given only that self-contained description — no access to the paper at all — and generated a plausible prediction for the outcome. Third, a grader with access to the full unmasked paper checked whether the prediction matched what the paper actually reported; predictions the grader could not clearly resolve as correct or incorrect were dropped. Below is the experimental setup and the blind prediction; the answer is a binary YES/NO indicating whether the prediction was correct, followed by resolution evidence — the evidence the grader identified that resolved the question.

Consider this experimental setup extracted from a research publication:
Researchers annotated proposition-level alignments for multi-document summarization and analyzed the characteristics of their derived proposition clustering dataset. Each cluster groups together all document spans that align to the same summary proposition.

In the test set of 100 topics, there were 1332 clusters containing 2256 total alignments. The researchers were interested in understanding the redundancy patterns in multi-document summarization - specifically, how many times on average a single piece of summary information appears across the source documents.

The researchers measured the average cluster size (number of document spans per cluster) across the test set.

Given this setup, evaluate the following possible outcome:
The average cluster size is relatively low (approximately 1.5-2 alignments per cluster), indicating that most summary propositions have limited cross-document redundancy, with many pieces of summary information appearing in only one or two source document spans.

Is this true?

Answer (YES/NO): YES